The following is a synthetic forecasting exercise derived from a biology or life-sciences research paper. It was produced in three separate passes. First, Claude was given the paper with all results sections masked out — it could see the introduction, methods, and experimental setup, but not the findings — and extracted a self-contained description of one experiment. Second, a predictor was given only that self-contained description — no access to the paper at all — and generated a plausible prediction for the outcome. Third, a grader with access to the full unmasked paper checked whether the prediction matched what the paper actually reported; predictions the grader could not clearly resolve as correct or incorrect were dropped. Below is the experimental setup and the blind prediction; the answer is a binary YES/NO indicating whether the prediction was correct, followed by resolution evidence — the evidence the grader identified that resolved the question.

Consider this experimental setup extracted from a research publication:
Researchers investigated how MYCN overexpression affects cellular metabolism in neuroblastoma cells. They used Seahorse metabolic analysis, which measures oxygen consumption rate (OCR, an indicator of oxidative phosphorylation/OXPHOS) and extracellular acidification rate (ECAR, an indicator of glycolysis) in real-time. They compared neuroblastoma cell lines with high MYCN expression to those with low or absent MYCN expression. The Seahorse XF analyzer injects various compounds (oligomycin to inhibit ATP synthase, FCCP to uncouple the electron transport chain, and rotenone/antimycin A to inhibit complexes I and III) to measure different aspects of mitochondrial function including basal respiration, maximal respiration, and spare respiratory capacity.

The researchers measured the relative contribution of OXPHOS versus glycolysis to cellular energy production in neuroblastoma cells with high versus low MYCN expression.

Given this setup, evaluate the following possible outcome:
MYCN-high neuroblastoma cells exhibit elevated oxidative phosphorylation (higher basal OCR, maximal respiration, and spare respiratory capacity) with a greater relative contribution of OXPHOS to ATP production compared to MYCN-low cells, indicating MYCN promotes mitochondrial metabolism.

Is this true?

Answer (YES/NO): YES